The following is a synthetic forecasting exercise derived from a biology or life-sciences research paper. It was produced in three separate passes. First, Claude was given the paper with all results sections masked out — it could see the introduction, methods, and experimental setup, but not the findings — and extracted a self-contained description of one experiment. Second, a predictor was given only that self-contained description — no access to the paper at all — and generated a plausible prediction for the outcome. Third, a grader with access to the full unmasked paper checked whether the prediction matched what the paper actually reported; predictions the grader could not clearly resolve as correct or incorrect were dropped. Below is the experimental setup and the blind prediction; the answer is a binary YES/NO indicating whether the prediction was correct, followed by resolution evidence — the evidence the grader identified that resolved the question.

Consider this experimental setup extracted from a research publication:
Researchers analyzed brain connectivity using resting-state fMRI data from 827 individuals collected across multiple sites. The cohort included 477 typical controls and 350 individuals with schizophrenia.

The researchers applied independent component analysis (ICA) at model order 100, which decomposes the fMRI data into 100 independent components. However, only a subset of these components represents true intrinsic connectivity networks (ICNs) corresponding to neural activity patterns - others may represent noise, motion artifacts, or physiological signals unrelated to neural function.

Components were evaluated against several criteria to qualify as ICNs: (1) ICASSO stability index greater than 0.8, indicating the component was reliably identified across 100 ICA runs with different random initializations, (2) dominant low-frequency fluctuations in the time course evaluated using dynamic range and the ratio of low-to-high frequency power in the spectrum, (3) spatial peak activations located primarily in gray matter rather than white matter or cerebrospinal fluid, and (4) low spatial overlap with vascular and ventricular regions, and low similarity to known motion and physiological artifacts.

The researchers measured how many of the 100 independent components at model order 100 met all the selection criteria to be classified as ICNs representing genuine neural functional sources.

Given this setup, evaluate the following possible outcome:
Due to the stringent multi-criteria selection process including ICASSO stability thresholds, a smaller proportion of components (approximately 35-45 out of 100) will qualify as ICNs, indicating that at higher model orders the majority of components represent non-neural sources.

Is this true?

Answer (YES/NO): NO